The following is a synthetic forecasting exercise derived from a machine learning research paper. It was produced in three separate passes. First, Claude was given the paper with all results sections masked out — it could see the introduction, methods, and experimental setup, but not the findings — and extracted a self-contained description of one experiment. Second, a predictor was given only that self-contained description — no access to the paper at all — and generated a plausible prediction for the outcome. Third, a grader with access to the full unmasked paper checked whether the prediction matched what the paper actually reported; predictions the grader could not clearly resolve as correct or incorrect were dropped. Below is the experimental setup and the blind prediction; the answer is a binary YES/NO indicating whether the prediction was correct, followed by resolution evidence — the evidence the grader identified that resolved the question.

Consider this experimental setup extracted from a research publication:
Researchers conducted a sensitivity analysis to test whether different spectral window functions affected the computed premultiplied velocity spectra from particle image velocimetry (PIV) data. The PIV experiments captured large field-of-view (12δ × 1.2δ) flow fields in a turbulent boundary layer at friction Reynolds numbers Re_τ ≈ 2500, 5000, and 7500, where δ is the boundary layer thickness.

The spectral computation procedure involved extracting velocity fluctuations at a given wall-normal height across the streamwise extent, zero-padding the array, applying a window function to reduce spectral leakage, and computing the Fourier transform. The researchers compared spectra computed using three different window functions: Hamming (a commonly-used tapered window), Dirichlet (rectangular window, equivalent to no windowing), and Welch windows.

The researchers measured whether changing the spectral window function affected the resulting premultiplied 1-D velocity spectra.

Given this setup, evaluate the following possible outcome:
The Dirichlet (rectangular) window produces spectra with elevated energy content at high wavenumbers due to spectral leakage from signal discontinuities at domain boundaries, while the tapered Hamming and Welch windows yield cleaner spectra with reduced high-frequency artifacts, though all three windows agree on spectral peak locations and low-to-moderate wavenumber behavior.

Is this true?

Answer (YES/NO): NO